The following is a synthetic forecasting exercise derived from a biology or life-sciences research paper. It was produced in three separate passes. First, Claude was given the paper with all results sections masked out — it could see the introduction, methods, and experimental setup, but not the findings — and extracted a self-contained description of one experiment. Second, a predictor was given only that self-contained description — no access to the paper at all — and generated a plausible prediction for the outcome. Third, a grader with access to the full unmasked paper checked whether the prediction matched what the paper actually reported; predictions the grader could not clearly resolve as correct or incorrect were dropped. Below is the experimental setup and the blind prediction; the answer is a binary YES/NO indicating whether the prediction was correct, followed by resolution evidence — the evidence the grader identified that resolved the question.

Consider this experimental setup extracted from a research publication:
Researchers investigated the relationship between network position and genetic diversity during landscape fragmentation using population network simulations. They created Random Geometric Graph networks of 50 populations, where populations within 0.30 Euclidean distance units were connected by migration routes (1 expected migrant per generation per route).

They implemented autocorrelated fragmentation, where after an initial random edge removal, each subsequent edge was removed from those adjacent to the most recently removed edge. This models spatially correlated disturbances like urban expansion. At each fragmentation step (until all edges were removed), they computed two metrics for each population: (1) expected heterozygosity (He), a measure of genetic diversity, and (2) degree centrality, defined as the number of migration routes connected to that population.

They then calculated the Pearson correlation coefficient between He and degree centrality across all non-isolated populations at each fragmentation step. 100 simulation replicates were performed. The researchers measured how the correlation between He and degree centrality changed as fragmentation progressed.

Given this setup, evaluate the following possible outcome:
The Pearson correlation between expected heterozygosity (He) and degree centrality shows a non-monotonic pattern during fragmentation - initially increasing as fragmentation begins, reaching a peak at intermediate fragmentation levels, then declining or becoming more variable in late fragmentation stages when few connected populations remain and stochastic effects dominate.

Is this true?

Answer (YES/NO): NO